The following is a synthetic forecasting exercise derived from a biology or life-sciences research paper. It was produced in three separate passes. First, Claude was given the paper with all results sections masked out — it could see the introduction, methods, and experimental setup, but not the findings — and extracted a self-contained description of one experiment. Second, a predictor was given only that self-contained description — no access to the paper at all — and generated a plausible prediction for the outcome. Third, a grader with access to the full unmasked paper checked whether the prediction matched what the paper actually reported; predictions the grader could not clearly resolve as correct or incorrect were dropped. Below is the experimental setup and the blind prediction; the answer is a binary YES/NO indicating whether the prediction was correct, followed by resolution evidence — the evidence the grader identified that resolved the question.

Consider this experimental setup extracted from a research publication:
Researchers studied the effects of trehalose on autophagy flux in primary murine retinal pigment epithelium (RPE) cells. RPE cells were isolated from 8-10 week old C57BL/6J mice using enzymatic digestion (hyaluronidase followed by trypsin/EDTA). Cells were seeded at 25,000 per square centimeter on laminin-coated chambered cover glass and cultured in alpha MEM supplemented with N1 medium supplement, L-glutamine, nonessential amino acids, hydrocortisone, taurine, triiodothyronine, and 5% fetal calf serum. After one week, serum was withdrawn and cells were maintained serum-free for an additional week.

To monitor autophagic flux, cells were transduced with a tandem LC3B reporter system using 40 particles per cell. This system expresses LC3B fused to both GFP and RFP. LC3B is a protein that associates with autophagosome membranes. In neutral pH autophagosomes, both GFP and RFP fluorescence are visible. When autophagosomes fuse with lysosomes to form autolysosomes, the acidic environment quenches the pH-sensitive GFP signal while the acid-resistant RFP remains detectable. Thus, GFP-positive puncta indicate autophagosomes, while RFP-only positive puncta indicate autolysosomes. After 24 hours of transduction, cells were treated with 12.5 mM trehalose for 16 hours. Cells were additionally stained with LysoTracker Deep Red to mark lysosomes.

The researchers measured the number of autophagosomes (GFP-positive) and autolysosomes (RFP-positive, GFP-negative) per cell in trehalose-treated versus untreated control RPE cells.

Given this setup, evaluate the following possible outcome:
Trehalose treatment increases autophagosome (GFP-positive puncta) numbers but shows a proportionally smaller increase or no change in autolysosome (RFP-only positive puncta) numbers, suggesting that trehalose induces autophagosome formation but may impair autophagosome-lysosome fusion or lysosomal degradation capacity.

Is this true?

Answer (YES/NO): NO